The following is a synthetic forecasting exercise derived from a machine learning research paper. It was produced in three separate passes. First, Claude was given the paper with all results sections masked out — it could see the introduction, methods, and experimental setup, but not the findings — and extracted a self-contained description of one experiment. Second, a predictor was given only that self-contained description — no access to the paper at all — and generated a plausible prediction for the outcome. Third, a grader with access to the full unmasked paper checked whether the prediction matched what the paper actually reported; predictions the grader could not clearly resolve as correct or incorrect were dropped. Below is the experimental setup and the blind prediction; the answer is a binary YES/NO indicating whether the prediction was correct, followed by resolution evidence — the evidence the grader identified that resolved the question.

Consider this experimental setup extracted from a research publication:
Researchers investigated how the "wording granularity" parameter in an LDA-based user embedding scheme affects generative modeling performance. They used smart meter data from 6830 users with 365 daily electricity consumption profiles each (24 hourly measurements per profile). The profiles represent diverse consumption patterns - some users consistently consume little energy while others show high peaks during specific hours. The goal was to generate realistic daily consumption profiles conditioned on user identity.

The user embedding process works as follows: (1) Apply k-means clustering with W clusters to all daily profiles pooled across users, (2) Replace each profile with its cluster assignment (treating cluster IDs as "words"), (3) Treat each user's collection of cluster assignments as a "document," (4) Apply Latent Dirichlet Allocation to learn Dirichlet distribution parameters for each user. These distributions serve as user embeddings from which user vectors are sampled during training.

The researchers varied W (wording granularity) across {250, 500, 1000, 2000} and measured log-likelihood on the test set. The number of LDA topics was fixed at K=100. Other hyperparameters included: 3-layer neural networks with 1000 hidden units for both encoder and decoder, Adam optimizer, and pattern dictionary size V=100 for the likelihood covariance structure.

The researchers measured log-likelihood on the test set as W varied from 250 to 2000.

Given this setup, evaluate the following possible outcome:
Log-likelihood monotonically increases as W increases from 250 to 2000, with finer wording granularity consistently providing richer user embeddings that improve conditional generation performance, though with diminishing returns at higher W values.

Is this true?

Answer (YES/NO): NO